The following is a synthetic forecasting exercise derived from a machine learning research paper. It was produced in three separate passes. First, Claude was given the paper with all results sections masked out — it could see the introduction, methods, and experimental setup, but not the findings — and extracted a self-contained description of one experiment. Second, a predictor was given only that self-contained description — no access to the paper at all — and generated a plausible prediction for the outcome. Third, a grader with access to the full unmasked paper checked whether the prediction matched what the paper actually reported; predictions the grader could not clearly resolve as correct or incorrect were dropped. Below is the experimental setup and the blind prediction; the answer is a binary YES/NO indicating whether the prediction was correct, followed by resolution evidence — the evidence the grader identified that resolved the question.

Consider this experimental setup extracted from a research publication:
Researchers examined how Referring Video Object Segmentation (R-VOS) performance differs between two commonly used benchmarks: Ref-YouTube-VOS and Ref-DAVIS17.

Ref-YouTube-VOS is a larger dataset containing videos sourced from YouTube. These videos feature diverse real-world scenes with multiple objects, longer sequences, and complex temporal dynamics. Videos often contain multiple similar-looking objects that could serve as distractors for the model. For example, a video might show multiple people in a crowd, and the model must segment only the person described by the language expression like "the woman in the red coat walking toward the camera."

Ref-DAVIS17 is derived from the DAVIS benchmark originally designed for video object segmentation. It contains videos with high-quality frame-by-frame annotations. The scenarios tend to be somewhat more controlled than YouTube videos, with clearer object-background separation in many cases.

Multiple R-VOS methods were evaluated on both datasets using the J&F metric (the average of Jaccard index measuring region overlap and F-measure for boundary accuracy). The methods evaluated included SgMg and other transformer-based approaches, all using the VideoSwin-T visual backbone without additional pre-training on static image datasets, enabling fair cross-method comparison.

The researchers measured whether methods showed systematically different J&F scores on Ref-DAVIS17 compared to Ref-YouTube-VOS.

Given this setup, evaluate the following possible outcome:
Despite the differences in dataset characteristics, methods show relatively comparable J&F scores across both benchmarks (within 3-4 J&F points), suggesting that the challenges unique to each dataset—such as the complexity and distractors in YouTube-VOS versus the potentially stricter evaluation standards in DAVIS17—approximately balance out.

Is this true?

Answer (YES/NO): YES